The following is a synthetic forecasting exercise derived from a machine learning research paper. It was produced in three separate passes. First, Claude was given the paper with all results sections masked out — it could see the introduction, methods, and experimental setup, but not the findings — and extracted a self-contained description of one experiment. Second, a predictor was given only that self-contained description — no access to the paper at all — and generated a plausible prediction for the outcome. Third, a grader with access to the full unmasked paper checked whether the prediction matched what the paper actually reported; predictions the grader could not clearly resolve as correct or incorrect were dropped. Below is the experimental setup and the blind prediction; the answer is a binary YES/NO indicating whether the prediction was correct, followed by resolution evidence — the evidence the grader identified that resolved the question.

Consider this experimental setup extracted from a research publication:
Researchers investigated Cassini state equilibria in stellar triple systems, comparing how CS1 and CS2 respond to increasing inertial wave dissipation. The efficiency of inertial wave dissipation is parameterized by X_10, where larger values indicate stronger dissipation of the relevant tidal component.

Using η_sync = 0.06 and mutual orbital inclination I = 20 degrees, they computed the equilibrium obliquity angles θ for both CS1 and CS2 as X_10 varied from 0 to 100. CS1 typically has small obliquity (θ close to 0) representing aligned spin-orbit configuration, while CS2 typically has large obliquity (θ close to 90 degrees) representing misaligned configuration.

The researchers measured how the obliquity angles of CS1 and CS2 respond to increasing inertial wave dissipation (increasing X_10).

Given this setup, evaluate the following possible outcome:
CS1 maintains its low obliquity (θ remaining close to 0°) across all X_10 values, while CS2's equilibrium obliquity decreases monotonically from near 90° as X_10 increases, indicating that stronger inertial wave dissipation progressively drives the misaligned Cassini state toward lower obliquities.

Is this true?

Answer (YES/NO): NO